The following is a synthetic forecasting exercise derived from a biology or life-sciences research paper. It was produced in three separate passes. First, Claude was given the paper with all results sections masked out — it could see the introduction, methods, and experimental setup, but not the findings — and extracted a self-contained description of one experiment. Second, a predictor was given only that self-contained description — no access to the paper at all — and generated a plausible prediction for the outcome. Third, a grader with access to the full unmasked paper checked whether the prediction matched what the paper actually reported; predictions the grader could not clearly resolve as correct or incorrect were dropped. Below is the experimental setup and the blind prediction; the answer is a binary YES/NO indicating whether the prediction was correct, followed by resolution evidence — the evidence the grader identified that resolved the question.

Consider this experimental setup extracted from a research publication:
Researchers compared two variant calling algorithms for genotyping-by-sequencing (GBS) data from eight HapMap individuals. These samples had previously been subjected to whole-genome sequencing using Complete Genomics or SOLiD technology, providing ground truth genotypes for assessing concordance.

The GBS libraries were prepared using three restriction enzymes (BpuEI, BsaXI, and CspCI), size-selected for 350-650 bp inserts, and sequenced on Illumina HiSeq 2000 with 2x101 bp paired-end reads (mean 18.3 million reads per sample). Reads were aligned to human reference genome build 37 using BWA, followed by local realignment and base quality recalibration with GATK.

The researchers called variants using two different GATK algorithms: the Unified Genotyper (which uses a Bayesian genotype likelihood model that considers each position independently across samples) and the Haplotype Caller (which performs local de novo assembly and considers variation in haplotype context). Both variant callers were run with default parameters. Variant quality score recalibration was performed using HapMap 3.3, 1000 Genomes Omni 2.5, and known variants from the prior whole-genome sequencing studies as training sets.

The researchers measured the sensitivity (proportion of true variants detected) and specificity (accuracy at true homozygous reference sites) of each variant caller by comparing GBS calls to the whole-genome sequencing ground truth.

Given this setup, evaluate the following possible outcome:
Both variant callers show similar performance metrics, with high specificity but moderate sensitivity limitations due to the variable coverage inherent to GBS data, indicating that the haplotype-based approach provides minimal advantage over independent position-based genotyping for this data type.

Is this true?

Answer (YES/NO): NO